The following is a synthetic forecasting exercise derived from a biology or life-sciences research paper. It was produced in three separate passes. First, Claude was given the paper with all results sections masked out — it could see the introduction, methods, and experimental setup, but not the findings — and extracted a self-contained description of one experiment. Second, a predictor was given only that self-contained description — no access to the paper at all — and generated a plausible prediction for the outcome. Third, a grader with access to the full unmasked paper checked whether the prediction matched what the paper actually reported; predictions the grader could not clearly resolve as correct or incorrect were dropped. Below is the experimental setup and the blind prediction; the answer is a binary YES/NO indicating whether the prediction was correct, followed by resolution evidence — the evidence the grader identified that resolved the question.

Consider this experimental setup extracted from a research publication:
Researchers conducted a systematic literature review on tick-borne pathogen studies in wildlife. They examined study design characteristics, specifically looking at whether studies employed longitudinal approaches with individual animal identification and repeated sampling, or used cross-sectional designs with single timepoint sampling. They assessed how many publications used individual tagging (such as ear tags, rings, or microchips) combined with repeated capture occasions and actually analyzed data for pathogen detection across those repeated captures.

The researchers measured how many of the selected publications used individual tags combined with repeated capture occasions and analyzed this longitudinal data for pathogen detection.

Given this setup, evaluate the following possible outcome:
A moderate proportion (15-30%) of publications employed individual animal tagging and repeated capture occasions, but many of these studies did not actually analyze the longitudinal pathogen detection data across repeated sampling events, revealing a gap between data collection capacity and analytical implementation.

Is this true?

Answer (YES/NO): NO